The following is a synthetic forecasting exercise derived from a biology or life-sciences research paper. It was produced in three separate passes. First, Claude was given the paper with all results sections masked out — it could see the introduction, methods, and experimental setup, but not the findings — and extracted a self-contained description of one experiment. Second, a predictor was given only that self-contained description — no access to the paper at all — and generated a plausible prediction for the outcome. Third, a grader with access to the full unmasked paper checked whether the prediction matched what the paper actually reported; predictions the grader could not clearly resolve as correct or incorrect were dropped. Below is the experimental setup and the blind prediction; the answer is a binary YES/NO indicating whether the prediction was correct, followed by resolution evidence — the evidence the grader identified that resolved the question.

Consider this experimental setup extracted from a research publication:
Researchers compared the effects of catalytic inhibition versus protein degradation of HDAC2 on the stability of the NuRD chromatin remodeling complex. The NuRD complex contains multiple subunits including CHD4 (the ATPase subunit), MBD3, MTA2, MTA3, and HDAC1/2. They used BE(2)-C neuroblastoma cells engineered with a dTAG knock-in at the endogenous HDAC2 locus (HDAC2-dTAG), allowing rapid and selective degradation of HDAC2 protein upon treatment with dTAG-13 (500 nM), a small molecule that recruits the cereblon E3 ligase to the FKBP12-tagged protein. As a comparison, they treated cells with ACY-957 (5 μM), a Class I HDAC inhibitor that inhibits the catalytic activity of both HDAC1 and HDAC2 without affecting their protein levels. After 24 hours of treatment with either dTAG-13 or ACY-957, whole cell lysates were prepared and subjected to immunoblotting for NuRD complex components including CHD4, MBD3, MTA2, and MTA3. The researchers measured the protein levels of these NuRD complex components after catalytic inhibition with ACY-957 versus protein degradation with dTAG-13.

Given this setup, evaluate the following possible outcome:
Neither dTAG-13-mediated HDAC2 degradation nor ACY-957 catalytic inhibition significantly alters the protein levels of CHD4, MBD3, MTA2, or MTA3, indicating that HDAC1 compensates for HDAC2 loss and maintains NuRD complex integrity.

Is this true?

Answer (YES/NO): NO